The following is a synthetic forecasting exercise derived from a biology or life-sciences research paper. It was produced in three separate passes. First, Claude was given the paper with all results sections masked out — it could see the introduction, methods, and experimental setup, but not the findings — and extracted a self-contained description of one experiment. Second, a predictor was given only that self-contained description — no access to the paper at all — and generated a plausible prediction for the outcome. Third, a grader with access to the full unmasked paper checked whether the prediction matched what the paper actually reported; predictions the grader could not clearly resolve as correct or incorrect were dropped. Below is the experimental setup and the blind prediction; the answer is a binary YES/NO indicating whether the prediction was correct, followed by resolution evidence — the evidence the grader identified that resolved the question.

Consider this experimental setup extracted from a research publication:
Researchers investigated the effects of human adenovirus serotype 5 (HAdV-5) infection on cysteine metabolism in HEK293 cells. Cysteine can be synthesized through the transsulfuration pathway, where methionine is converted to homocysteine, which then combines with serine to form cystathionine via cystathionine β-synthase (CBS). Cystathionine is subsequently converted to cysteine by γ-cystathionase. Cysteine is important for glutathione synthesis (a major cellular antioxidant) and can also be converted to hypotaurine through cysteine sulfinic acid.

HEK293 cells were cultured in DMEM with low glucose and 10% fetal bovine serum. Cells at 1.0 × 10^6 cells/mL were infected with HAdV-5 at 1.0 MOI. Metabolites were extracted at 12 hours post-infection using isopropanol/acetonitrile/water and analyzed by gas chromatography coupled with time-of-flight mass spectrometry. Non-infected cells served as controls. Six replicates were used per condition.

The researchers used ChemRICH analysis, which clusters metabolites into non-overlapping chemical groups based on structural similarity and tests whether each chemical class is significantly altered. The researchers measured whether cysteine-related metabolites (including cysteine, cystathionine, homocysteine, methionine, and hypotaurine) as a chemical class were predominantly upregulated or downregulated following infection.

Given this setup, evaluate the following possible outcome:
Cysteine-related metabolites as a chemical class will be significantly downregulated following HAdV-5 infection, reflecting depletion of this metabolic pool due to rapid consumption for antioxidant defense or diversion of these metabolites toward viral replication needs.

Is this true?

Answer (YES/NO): YES